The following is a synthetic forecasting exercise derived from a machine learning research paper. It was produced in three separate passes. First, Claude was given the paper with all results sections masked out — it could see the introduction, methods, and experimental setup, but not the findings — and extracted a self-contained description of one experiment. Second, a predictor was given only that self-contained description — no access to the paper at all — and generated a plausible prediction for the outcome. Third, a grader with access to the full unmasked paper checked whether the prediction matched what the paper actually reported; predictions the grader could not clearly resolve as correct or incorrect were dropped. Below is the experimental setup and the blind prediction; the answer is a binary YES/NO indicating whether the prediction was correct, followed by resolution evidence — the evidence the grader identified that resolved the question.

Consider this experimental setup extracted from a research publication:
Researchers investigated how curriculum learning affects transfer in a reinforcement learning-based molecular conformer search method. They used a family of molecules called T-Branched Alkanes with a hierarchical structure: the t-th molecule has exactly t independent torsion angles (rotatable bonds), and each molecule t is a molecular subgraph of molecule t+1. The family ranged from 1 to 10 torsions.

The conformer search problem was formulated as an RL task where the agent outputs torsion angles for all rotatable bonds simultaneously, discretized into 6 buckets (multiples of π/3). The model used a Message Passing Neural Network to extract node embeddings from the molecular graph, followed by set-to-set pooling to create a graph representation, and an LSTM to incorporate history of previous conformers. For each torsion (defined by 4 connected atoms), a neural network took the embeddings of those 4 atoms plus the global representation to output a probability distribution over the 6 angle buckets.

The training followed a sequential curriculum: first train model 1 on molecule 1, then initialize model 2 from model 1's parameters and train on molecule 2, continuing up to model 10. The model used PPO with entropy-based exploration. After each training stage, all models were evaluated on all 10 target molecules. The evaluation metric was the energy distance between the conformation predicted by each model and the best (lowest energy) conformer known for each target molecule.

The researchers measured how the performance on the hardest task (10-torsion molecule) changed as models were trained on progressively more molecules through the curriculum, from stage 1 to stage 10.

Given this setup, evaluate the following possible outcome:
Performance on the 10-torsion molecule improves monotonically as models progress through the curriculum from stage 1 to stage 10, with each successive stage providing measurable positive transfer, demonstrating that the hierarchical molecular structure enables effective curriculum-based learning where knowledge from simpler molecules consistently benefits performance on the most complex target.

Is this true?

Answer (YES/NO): YES